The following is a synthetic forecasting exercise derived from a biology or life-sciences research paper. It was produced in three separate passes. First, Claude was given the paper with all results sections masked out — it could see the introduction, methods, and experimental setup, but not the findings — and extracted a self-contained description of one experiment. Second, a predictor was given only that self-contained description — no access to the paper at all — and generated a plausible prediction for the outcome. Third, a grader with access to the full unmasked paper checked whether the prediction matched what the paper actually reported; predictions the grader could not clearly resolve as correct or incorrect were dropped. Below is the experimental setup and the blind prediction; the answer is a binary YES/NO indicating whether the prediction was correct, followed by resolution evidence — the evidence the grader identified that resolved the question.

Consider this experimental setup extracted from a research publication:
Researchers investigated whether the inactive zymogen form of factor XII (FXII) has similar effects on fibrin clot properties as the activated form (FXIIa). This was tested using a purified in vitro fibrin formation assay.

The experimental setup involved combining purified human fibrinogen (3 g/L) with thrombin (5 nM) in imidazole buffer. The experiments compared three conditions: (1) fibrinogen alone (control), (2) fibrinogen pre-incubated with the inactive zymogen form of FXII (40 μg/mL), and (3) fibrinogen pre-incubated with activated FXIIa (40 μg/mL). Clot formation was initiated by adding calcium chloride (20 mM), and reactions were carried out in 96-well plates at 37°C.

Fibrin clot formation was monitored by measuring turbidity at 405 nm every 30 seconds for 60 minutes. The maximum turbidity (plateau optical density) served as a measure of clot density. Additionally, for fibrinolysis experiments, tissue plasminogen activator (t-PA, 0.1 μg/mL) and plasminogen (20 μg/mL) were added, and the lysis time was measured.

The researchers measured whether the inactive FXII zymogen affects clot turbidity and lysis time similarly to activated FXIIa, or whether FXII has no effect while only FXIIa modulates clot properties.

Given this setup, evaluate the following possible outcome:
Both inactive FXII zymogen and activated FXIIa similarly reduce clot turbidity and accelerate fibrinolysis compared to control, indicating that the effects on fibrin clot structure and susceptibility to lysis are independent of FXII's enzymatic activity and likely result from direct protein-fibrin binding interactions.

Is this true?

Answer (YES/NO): NO